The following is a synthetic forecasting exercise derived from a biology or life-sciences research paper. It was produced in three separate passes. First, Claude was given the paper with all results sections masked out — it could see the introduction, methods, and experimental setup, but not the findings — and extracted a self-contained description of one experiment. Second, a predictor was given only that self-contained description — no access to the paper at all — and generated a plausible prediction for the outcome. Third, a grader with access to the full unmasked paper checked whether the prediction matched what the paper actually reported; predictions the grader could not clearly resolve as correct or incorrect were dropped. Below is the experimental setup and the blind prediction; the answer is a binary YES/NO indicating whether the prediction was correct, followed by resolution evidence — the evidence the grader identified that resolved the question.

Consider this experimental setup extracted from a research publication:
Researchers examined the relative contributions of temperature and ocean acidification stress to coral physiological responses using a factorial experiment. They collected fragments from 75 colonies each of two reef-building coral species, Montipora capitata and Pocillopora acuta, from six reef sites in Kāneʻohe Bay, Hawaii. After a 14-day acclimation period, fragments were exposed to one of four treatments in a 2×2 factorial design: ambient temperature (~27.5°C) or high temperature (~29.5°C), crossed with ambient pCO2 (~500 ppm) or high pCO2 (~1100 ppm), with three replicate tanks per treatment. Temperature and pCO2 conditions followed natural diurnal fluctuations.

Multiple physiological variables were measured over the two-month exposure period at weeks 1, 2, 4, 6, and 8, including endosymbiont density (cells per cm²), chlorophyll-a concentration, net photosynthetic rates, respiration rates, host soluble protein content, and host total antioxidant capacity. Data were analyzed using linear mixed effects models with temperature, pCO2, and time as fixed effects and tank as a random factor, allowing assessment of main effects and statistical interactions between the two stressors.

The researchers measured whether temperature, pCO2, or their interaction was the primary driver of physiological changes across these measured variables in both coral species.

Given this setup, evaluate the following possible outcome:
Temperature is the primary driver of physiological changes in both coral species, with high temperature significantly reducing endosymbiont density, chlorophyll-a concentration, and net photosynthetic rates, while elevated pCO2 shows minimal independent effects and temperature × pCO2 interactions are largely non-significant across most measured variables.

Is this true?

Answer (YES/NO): YES